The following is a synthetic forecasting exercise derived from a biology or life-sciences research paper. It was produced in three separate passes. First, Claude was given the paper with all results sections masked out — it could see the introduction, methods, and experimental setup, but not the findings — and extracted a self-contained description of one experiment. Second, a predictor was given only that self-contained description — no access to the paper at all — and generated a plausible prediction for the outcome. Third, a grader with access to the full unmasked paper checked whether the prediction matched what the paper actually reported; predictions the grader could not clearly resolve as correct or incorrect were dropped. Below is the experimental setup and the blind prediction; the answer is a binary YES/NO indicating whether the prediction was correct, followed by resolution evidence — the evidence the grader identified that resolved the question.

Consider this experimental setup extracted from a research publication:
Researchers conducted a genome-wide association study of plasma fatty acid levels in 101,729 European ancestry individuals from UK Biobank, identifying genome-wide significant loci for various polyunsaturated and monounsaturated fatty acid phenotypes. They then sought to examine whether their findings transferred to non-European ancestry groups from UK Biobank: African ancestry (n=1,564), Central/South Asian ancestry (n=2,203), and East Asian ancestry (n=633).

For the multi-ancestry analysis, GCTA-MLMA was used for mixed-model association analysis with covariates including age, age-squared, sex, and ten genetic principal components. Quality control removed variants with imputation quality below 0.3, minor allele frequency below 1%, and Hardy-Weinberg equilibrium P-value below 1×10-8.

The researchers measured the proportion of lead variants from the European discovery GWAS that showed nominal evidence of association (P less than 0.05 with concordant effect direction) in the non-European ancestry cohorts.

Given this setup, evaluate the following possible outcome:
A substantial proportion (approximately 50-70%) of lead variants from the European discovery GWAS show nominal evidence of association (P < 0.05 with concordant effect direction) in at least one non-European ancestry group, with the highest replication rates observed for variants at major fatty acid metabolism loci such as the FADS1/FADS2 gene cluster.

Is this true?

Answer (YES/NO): NO